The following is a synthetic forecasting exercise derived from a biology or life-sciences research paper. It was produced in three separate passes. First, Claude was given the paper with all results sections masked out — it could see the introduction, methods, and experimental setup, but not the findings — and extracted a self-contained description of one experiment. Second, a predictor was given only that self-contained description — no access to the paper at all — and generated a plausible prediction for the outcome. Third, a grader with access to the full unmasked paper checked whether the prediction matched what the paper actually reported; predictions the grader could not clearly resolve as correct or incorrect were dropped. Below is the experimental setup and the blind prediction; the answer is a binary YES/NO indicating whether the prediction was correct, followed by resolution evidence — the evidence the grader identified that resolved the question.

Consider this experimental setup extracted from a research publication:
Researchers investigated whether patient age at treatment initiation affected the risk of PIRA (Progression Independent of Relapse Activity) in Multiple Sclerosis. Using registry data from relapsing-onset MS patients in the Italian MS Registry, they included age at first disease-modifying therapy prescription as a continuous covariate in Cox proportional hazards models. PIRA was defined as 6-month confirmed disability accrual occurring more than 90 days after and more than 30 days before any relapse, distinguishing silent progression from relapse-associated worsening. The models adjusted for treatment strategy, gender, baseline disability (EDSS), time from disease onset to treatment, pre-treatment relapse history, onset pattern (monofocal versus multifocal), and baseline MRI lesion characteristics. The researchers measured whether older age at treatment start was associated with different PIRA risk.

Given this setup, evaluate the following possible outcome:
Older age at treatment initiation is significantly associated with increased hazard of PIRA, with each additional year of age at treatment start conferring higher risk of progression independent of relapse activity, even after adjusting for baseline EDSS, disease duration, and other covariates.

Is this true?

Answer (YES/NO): YES